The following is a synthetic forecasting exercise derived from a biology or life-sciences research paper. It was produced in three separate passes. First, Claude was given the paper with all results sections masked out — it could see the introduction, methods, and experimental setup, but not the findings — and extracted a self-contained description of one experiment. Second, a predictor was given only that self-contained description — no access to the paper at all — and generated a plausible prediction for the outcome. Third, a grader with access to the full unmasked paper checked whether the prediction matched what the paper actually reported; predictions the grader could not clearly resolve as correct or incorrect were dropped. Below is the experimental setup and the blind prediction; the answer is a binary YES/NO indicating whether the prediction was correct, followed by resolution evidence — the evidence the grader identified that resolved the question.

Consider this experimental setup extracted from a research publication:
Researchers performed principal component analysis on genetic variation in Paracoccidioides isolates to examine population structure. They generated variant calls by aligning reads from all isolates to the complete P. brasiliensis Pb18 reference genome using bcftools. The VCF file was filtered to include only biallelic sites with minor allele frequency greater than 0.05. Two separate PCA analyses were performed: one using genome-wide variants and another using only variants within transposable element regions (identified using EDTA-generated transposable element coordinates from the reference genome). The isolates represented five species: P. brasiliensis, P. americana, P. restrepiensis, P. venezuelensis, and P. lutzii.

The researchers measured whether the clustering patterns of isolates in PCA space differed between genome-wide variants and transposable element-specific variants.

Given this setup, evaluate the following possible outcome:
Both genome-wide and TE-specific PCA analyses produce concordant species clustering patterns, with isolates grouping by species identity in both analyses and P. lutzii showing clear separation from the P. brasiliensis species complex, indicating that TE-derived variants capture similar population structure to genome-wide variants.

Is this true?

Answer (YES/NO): YES